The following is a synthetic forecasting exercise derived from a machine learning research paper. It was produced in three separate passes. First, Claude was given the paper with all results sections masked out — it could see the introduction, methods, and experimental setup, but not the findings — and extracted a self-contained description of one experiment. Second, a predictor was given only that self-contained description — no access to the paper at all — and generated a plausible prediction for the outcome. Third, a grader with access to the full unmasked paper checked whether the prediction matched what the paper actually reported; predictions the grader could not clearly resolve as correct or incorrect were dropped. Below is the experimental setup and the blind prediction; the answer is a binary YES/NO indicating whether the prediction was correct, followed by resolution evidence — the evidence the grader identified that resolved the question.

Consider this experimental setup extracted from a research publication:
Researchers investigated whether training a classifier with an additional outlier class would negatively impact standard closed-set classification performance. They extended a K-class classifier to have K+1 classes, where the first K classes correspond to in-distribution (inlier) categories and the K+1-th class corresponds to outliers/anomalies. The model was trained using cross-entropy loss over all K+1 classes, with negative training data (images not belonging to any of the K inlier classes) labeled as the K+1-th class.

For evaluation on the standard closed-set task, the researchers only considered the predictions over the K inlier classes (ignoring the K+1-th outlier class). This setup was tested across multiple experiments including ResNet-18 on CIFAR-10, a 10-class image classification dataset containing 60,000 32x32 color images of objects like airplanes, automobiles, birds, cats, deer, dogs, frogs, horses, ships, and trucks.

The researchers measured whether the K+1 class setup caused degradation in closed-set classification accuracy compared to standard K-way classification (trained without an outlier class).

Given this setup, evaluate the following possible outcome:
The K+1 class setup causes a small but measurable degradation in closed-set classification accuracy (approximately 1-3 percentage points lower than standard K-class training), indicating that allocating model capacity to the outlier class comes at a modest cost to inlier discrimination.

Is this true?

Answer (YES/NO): NO